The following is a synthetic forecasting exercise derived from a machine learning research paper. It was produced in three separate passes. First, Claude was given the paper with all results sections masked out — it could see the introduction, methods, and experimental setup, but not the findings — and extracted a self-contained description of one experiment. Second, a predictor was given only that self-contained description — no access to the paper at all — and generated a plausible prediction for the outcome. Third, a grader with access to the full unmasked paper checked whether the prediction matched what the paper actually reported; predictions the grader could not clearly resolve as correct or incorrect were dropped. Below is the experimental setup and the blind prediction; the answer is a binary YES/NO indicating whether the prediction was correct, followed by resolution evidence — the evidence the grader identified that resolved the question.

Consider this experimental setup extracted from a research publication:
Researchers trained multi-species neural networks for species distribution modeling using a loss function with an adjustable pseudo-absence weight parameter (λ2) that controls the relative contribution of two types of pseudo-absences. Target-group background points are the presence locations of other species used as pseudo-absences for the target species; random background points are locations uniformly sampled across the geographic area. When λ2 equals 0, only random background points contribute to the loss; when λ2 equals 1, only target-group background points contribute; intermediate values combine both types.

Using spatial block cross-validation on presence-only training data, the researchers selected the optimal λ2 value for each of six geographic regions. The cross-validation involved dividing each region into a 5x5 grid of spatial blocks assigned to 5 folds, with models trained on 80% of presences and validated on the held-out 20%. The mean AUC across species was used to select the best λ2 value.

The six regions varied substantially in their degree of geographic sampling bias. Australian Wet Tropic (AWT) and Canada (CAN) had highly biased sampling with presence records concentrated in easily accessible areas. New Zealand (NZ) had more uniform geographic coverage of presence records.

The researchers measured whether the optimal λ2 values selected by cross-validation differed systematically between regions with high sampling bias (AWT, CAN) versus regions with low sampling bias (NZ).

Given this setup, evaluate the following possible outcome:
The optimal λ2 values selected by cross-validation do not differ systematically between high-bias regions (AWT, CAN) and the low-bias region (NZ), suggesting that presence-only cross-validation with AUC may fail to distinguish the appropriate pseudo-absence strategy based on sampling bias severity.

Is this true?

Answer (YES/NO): NO